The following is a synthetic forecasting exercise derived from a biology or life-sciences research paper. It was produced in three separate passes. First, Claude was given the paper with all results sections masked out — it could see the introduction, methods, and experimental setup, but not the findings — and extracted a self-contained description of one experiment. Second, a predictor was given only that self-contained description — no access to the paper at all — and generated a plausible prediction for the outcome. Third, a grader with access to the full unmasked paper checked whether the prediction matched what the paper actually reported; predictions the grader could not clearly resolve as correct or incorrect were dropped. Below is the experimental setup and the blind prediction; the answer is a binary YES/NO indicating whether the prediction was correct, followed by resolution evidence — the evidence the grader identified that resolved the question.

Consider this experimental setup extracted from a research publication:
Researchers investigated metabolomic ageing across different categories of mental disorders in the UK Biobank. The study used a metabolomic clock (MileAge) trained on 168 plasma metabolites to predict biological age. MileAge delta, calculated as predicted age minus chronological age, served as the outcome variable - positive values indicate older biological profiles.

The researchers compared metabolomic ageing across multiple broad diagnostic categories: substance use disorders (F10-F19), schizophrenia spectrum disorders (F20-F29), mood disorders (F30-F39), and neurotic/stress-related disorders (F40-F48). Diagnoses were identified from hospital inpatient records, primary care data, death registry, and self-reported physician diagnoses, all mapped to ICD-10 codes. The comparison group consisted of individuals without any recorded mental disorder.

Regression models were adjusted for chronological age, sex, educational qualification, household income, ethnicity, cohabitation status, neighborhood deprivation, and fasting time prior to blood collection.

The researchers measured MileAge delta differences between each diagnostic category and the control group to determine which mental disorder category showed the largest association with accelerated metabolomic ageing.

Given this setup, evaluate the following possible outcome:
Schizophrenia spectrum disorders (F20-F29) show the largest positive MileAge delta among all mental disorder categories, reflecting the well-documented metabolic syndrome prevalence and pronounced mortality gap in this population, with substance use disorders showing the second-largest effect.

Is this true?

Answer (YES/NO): YES